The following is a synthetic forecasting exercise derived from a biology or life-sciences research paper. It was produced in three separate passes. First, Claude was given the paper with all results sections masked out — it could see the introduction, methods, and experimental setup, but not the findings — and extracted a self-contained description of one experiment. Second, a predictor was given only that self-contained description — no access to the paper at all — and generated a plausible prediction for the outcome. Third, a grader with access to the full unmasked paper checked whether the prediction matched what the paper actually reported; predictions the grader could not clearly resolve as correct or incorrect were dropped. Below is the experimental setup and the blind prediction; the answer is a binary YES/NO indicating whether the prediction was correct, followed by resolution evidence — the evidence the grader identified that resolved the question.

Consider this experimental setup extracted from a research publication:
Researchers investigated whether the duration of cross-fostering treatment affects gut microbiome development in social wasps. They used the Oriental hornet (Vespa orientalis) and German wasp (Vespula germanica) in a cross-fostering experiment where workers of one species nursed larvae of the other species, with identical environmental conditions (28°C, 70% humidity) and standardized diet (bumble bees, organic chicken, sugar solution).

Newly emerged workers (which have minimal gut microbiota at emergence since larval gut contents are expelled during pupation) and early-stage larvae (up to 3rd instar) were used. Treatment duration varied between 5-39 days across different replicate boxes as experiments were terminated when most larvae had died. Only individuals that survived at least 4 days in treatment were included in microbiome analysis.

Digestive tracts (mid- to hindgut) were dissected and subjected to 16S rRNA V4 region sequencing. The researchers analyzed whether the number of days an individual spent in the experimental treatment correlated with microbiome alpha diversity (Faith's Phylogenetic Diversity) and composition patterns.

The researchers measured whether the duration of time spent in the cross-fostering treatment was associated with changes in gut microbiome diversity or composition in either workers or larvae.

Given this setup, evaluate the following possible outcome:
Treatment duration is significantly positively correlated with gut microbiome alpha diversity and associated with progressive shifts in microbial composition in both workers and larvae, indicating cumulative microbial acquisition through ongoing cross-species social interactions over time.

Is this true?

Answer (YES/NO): NO